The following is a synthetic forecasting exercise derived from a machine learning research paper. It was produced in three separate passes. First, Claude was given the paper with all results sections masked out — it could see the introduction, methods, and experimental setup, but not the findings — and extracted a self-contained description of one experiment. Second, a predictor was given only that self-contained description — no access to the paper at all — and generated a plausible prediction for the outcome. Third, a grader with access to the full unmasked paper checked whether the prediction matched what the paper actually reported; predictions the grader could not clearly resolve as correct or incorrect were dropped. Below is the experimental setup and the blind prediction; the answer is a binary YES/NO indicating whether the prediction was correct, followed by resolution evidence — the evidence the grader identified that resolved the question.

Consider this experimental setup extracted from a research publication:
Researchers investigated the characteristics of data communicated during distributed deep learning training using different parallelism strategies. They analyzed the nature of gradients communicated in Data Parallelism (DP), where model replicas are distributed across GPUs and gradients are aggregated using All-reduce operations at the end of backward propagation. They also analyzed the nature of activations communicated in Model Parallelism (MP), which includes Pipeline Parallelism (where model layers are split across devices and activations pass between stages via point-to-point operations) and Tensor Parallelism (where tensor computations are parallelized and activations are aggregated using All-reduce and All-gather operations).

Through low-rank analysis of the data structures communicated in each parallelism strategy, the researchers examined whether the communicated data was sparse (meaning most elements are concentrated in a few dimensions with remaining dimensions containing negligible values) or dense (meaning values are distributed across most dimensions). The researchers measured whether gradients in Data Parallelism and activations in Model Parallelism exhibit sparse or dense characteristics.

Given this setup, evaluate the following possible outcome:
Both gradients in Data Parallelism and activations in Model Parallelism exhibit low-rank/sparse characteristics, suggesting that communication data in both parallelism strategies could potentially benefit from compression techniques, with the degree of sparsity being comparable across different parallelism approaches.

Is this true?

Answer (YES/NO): NO